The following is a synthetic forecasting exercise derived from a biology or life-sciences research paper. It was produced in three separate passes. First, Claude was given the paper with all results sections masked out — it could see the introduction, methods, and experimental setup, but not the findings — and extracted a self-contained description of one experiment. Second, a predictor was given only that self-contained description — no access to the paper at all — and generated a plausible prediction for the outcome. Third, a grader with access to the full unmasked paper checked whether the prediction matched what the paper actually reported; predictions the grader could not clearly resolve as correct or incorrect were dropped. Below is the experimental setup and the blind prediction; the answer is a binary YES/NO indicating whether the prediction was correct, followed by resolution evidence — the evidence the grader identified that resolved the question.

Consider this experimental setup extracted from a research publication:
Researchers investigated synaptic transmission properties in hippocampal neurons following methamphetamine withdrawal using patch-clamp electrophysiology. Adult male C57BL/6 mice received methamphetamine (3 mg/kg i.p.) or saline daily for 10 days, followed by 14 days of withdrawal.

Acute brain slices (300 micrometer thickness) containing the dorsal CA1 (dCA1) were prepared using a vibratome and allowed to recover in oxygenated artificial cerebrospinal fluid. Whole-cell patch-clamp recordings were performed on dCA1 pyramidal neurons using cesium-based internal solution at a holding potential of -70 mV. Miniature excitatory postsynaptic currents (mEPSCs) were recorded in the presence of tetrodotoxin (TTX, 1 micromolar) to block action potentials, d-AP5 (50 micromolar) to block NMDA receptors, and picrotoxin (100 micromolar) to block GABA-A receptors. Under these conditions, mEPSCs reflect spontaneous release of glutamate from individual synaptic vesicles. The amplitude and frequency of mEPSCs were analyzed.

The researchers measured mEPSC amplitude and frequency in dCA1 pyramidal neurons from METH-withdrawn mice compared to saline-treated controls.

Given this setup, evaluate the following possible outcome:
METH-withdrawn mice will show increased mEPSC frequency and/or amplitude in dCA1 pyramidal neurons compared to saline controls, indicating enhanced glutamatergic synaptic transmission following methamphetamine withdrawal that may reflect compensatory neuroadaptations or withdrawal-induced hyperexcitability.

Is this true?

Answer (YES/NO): YES